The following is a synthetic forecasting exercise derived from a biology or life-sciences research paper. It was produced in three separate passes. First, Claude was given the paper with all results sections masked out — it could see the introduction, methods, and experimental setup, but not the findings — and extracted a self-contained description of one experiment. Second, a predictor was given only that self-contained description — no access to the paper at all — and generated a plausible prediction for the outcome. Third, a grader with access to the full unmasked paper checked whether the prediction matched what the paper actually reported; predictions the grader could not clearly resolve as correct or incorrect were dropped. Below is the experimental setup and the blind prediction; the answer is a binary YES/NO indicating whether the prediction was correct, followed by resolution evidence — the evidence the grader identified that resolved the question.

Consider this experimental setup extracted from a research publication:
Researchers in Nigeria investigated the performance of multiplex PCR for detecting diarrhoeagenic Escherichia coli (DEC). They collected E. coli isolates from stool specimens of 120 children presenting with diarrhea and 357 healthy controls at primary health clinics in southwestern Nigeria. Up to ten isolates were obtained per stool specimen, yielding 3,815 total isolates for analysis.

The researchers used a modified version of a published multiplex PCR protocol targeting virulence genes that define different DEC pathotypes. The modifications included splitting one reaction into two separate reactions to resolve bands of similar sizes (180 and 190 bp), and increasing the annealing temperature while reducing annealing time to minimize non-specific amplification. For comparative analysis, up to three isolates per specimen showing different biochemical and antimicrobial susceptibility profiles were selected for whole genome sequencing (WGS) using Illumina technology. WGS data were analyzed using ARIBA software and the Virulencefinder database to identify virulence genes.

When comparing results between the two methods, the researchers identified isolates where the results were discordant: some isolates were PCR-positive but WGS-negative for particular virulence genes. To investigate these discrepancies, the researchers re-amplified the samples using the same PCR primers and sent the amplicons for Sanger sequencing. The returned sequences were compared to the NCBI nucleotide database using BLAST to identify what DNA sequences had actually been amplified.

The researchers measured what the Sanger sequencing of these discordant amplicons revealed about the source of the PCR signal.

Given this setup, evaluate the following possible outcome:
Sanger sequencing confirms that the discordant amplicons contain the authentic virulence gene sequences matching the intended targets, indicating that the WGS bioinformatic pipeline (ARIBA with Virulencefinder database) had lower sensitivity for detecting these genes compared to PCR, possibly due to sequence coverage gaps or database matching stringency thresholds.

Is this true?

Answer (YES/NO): NO